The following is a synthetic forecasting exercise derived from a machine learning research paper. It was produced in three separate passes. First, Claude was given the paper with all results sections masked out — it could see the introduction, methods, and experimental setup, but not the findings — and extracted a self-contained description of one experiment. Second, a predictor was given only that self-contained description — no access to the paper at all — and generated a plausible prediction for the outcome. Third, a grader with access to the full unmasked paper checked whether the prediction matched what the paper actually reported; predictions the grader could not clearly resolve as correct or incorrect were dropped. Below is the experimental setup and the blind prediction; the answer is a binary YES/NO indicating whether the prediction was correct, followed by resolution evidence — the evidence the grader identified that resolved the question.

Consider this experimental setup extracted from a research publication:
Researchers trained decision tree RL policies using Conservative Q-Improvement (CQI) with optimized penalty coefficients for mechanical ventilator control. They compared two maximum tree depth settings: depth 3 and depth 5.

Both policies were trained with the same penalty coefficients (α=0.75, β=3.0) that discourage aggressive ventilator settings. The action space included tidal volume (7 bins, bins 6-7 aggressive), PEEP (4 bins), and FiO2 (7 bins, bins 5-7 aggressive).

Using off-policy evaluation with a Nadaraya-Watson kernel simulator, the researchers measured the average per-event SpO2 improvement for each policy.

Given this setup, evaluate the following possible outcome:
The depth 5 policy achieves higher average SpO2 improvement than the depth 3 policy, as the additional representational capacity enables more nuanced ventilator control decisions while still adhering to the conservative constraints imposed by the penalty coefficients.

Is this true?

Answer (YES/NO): YES